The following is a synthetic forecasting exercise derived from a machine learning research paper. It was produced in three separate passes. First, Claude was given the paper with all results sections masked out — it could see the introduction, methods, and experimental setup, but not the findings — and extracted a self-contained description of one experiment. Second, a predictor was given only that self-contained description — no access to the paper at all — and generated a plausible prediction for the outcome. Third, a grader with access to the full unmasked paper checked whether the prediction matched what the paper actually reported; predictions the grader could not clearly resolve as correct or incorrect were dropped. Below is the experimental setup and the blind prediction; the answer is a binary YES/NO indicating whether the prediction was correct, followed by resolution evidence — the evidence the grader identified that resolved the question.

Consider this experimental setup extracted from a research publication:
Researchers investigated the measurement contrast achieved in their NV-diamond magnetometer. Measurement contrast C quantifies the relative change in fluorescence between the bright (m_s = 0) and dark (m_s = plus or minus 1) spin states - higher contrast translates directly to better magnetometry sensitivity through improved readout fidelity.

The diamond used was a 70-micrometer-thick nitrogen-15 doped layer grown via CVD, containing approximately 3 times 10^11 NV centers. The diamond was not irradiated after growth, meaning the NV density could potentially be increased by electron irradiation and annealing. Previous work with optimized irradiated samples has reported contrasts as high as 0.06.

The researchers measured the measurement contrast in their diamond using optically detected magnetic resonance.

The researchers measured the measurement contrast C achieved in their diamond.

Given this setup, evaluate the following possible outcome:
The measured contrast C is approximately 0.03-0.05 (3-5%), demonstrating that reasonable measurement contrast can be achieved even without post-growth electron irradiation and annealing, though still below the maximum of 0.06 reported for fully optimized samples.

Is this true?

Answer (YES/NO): YES